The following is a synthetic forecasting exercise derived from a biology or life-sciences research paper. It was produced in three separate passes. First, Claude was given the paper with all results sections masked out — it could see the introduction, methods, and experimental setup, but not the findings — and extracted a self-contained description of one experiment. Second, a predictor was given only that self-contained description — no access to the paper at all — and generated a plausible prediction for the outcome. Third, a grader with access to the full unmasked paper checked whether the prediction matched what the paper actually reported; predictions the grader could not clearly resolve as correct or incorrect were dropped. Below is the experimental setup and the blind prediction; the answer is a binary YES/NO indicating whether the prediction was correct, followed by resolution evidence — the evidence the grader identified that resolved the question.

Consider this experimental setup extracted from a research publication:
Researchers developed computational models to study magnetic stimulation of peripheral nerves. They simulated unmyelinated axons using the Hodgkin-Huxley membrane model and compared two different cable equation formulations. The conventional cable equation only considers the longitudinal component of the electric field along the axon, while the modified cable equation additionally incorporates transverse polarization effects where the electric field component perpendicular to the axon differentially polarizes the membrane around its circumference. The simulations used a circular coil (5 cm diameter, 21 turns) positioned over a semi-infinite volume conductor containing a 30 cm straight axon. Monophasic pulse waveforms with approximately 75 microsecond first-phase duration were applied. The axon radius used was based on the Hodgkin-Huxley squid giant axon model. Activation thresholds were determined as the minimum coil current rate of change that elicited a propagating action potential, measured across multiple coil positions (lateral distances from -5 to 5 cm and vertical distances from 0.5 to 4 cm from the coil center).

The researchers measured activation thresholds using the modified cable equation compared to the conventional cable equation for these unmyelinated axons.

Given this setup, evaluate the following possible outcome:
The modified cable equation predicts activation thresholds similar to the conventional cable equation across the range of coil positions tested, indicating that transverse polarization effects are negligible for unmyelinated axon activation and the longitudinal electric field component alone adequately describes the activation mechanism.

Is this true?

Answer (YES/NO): NO